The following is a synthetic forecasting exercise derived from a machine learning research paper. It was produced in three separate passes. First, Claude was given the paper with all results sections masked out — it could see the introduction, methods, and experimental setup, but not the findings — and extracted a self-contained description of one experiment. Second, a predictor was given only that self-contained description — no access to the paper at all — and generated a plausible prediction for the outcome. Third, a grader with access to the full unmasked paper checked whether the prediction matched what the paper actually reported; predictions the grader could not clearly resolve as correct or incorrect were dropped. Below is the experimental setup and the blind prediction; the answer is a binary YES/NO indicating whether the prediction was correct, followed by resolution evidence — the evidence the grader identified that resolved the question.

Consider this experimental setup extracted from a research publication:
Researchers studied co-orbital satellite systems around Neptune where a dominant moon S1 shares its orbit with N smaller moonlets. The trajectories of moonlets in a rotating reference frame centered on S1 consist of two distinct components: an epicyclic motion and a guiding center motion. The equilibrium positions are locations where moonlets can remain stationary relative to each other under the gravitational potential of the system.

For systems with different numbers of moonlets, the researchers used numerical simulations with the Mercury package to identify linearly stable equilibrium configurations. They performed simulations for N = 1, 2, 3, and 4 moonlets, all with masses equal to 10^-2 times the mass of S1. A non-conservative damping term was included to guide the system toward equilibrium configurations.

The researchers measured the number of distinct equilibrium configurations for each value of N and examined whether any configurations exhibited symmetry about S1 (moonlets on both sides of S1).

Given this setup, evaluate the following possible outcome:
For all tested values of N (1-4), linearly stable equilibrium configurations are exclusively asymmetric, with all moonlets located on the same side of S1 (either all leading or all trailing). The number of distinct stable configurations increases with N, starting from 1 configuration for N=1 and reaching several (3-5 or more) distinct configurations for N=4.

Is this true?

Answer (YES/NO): NO